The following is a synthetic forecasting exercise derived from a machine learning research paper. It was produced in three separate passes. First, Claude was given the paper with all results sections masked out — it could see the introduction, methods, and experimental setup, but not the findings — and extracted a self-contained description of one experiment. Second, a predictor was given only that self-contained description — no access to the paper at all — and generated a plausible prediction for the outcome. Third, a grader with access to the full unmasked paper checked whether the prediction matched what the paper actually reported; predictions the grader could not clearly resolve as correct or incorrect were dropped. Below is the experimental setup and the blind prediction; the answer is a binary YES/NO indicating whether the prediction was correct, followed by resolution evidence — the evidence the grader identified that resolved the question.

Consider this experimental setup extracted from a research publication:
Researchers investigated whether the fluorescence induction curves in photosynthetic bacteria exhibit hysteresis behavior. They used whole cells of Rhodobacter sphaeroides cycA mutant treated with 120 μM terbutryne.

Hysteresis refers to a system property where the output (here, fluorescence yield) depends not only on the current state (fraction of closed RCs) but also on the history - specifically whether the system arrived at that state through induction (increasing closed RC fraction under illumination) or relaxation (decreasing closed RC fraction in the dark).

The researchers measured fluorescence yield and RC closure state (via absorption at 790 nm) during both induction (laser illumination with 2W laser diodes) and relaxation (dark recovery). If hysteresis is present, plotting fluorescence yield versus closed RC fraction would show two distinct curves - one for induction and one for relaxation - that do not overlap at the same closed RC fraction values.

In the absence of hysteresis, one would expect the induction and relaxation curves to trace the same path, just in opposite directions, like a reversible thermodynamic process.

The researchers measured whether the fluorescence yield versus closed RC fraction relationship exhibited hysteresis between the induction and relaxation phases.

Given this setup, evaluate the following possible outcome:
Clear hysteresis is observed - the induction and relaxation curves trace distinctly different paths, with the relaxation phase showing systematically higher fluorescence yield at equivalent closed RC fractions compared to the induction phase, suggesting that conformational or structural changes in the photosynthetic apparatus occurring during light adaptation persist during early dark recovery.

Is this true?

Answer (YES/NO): NO